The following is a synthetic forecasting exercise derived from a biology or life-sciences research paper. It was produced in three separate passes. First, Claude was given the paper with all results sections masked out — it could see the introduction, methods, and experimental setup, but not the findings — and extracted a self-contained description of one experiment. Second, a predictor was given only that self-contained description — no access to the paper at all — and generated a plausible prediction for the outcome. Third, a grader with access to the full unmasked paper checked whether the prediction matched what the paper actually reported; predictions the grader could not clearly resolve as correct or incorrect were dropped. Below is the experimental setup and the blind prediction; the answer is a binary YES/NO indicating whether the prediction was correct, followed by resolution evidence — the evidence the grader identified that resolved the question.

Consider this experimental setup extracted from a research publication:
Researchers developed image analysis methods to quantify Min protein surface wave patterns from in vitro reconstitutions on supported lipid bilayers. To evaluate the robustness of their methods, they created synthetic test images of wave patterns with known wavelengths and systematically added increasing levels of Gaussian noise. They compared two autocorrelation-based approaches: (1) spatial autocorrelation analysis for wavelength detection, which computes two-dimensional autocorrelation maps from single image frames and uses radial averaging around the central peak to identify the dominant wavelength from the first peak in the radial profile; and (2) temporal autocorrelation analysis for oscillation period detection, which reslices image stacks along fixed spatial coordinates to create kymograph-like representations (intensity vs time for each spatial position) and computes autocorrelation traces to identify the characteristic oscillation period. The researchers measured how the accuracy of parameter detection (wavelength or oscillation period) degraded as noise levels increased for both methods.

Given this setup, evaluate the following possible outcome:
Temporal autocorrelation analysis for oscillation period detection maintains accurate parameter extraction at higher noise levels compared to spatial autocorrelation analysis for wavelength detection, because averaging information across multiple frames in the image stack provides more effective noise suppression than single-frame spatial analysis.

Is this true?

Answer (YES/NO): NO